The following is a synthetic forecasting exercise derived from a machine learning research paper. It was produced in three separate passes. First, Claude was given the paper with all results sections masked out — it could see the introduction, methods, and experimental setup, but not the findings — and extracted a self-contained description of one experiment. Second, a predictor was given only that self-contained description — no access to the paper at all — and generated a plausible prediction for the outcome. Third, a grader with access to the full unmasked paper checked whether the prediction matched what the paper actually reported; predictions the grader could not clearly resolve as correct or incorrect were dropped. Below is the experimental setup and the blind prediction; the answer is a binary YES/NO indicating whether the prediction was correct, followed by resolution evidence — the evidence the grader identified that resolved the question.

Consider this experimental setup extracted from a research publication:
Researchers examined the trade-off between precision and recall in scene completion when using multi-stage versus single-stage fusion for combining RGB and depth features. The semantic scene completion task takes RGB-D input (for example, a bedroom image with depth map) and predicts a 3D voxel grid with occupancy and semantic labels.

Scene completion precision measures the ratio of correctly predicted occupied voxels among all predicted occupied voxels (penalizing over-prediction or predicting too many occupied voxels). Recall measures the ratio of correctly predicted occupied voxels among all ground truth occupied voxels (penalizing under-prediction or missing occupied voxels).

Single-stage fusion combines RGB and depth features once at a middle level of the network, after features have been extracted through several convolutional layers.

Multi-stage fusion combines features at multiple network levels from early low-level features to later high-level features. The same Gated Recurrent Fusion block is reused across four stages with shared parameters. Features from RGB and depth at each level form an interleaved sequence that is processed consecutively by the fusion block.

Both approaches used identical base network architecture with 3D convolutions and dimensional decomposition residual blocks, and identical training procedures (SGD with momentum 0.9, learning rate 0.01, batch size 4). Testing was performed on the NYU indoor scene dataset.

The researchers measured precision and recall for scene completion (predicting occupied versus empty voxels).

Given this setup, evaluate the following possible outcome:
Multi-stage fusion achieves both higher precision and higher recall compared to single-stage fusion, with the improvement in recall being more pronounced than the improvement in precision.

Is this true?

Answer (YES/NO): NO